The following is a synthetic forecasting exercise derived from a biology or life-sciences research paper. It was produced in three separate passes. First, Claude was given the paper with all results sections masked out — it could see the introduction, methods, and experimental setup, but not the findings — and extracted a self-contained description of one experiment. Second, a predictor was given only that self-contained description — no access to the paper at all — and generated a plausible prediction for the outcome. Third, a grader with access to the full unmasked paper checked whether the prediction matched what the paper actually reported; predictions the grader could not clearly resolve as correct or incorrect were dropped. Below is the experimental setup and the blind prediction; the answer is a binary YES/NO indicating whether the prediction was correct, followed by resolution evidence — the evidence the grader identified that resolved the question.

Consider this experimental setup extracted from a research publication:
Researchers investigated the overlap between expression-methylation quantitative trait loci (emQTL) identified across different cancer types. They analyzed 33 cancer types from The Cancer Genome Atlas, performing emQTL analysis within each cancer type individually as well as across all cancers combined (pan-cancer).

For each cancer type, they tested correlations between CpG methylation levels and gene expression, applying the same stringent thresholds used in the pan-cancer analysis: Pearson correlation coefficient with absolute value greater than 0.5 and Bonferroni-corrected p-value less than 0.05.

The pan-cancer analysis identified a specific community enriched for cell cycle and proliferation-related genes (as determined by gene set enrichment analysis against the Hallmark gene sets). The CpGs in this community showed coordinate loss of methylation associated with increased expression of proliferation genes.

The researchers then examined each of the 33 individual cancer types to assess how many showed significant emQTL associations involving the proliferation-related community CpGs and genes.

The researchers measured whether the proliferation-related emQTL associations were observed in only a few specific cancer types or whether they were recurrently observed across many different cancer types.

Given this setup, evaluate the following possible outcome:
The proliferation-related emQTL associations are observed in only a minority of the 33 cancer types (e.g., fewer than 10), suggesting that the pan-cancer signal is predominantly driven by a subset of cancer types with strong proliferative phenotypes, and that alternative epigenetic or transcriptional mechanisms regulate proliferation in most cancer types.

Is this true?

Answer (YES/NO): NO